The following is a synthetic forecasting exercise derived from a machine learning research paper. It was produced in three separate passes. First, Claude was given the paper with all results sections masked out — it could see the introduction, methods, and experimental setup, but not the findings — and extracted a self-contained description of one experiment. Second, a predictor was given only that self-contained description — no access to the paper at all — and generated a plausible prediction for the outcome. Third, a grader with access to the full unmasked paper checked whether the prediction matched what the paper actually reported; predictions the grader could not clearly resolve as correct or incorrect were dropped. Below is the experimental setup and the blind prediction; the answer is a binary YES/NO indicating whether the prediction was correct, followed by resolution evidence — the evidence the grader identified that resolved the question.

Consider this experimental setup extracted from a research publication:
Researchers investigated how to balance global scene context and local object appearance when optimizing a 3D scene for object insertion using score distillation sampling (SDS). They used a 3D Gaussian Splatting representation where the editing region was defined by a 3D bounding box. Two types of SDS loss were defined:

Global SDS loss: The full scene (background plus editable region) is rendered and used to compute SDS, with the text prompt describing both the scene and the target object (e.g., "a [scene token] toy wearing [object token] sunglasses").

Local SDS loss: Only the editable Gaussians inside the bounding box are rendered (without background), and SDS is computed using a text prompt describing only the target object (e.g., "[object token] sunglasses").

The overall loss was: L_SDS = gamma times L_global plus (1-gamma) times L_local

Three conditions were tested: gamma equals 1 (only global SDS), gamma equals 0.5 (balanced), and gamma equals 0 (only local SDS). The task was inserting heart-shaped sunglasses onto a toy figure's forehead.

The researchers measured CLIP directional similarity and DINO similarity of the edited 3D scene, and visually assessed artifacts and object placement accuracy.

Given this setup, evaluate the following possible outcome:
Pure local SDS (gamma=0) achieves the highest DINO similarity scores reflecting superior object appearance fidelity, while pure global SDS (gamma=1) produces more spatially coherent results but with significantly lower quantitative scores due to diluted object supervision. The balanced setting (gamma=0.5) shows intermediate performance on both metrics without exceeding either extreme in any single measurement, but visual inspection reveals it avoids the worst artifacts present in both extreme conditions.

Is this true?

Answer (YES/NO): NO